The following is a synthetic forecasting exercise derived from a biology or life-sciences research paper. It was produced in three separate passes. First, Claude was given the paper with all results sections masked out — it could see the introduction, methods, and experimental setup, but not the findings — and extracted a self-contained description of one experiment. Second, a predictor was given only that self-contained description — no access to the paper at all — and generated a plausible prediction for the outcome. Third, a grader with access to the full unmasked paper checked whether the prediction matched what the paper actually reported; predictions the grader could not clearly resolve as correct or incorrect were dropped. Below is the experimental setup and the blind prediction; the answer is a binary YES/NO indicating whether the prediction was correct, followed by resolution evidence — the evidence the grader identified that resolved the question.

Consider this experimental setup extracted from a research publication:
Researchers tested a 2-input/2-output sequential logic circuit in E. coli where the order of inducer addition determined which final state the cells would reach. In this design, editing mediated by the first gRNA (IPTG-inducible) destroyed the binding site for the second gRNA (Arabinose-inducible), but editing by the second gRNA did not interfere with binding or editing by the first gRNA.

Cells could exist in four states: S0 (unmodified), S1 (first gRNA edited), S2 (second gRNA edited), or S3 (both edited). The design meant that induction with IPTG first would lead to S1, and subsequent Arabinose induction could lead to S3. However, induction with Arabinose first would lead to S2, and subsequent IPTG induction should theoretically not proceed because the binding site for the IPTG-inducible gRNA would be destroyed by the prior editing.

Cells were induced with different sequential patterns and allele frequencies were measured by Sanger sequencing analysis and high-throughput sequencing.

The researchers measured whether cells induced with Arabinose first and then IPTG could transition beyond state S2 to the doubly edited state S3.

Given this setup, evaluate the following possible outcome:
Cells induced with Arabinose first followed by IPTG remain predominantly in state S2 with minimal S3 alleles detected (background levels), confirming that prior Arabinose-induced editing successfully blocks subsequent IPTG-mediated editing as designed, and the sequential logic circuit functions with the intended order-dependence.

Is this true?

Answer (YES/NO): YES